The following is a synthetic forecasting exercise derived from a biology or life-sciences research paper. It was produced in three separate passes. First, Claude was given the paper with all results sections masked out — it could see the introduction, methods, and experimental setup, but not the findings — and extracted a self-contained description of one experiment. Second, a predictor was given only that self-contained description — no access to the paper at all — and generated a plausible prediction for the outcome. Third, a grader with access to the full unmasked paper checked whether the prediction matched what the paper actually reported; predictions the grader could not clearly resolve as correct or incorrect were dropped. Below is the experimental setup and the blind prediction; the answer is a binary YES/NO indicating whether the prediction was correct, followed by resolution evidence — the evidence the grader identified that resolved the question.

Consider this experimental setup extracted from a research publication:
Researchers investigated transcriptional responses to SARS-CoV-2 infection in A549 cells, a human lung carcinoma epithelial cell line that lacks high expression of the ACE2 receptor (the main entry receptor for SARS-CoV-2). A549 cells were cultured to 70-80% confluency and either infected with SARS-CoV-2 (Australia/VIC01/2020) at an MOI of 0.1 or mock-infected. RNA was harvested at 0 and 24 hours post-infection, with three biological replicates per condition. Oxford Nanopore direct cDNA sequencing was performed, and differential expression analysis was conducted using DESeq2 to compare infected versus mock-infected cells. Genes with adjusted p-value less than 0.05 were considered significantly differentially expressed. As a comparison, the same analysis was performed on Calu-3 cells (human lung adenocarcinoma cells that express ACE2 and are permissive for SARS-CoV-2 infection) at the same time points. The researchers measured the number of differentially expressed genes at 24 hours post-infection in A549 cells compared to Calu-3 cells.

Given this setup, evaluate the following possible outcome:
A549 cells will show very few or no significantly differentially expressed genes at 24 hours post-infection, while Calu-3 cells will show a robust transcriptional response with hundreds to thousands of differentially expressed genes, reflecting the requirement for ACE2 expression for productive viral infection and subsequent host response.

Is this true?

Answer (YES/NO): YES